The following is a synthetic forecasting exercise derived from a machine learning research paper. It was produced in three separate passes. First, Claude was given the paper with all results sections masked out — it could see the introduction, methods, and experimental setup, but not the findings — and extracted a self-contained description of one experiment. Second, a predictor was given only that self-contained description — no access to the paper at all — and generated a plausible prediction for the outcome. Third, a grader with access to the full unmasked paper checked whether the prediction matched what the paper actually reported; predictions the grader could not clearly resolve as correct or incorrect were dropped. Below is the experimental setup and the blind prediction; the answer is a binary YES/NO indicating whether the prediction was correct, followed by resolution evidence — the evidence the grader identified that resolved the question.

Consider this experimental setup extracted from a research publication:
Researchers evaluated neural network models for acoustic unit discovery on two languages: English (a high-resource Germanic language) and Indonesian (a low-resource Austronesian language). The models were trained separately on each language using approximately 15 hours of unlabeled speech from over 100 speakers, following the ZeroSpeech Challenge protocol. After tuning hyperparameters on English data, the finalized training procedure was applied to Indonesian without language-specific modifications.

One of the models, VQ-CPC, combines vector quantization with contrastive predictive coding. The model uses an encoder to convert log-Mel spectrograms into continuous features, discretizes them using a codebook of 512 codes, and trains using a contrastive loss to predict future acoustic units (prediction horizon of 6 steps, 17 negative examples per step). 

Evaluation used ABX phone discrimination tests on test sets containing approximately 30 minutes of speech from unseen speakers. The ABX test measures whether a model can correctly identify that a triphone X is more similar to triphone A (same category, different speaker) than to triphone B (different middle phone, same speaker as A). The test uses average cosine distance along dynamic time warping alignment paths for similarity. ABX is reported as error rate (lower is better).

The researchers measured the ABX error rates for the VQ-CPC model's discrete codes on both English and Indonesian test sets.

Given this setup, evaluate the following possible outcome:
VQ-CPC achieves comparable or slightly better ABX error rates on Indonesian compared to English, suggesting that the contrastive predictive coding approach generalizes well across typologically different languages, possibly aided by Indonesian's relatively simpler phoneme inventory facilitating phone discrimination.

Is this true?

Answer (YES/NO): NO